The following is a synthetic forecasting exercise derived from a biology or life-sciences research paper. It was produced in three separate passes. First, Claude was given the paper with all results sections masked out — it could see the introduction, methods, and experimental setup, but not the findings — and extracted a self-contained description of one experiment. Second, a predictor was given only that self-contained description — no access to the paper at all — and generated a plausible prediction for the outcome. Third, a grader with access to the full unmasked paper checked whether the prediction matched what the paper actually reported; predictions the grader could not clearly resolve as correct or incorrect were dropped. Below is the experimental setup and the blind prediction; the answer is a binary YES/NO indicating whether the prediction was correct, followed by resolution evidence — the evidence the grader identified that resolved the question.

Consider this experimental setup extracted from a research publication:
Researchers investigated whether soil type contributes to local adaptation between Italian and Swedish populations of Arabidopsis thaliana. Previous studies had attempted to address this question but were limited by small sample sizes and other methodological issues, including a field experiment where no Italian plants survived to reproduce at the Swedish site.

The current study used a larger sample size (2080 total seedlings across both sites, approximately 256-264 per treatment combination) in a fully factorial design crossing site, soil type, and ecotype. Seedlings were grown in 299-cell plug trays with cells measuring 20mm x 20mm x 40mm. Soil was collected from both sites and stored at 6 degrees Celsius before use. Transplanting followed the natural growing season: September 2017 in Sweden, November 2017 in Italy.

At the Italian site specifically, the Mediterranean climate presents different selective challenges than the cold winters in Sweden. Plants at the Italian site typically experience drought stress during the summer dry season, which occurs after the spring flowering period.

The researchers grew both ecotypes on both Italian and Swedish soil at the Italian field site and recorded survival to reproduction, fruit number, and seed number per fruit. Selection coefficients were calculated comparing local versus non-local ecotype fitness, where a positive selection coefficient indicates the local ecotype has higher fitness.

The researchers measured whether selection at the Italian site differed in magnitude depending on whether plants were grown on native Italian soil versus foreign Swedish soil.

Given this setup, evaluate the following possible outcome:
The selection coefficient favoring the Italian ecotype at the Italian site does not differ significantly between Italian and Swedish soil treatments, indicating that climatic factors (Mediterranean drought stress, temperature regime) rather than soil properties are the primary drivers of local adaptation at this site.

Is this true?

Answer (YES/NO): YES